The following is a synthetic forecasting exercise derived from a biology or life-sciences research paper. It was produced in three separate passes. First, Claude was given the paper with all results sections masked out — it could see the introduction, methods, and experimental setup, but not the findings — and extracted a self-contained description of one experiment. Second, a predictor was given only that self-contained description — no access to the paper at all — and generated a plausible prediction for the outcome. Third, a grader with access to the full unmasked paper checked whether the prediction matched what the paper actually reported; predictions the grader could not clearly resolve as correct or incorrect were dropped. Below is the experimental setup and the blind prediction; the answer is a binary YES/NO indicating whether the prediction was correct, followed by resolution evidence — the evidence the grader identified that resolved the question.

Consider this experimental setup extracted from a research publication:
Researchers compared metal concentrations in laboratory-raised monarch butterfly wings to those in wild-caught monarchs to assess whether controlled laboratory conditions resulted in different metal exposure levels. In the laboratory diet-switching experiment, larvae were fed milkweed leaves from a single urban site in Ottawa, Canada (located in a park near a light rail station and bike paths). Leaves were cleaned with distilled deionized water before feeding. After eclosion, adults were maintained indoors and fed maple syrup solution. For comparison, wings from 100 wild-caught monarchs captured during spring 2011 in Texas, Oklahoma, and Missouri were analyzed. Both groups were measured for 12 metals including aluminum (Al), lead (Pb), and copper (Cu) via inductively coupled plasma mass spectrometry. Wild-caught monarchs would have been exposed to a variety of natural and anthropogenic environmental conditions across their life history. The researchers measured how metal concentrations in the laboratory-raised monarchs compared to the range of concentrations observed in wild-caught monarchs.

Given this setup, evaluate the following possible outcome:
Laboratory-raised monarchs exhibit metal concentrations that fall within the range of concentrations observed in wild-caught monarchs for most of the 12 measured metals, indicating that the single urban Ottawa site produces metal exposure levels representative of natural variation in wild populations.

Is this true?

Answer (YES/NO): NO